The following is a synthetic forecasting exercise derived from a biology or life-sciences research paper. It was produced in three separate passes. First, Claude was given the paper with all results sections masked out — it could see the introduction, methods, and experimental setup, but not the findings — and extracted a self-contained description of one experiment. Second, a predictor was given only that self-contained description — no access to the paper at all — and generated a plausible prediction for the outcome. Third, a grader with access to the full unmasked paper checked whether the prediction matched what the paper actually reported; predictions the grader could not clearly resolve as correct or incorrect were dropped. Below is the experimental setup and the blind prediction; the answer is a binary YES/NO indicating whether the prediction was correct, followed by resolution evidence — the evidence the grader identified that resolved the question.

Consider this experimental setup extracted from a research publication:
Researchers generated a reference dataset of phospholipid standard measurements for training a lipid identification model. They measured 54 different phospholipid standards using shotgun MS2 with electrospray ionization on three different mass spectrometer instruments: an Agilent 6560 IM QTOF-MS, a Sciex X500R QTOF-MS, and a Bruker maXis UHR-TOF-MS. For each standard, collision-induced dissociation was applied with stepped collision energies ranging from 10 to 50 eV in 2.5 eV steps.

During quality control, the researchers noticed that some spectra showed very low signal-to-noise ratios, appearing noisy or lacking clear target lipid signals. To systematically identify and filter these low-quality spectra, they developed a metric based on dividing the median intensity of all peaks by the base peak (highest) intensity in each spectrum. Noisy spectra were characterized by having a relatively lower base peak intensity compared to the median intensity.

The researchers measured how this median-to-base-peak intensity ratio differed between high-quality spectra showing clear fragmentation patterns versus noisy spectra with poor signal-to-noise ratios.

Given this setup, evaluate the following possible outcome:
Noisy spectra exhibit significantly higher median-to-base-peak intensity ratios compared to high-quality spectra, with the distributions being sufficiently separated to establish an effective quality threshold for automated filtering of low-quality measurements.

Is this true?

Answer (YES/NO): YES